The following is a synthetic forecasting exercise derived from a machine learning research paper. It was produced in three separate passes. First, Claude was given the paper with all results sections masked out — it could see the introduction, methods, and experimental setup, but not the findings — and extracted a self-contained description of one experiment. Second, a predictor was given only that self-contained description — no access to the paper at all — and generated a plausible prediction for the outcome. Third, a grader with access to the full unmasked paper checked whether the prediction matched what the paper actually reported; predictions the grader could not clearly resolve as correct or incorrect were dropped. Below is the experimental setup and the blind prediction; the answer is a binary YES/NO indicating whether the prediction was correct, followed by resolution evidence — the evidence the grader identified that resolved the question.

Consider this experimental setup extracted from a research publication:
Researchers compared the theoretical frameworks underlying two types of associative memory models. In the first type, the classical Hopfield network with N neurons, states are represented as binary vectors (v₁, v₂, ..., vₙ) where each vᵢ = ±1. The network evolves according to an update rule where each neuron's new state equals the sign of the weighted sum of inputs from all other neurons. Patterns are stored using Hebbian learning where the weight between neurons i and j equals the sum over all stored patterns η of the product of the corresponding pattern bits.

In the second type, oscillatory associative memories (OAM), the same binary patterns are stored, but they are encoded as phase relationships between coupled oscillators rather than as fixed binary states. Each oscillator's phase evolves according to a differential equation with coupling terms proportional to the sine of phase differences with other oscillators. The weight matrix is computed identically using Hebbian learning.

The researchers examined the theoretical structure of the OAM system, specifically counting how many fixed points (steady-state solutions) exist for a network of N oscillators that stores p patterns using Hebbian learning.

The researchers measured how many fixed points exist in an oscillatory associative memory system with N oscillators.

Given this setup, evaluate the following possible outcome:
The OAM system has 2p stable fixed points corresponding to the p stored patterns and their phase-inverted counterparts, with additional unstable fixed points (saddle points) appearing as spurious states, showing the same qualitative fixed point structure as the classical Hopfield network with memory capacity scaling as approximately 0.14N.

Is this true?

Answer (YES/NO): NO